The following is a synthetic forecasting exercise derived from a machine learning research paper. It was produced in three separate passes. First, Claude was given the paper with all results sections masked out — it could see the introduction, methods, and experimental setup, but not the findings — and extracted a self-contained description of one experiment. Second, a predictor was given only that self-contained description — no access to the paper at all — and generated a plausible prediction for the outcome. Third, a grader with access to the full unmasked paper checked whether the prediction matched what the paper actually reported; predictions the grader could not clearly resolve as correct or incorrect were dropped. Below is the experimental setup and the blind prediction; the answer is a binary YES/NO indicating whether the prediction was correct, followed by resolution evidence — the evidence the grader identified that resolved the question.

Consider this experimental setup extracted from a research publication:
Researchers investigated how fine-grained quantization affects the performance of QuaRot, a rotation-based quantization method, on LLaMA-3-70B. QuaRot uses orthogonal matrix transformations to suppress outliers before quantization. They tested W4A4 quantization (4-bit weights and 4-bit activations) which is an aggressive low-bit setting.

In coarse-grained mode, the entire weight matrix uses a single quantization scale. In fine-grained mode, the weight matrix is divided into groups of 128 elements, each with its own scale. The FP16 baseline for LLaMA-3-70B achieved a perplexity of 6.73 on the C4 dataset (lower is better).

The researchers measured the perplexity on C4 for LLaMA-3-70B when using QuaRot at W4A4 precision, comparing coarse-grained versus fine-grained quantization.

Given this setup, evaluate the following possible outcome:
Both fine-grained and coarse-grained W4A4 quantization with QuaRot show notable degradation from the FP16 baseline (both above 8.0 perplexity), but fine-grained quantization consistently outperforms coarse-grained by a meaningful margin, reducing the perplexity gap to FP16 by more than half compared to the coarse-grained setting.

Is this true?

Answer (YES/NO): YES